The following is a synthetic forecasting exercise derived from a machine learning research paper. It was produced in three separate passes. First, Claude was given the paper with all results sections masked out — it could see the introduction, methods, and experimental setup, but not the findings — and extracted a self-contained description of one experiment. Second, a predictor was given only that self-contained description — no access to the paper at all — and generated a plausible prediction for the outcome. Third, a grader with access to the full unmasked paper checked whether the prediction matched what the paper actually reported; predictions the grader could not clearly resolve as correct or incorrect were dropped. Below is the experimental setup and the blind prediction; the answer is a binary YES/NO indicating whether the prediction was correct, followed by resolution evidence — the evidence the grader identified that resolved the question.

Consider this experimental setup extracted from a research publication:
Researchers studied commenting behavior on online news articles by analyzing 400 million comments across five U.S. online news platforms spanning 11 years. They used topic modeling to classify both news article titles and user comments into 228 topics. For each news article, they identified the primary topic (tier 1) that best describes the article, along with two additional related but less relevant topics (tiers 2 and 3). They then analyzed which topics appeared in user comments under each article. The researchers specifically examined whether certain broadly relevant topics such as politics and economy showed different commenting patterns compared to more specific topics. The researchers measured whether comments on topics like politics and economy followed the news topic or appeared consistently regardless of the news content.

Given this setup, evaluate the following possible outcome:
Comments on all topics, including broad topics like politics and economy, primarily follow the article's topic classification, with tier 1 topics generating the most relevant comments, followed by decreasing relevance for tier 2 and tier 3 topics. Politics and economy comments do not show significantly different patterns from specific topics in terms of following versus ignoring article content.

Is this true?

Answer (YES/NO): NO